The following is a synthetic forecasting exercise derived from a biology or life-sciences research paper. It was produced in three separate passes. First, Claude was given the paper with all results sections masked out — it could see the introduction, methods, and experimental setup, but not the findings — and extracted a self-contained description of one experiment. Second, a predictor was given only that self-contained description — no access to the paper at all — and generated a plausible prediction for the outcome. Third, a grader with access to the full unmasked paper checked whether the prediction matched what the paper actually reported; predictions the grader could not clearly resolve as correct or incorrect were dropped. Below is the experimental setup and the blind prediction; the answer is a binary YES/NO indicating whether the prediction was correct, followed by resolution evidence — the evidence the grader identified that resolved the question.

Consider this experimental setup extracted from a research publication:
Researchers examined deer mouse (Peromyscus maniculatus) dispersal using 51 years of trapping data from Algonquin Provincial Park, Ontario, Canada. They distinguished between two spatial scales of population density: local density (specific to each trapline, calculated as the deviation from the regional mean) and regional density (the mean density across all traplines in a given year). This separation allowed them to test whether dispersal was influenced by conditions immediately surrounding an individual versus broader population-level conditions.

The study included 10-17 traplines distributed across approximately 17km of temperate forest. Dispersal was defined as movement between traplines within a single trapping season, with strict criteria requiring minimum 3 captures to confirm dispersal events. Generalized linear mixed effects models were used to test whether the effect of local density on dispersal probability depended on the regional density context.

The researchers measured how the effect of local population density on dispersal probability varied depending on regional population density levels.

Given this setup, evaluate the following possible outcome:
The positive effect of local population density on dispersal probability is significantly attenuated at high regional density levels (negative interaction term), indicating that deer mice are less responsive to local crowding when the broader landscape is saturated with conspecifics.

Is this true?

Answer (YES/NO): NO